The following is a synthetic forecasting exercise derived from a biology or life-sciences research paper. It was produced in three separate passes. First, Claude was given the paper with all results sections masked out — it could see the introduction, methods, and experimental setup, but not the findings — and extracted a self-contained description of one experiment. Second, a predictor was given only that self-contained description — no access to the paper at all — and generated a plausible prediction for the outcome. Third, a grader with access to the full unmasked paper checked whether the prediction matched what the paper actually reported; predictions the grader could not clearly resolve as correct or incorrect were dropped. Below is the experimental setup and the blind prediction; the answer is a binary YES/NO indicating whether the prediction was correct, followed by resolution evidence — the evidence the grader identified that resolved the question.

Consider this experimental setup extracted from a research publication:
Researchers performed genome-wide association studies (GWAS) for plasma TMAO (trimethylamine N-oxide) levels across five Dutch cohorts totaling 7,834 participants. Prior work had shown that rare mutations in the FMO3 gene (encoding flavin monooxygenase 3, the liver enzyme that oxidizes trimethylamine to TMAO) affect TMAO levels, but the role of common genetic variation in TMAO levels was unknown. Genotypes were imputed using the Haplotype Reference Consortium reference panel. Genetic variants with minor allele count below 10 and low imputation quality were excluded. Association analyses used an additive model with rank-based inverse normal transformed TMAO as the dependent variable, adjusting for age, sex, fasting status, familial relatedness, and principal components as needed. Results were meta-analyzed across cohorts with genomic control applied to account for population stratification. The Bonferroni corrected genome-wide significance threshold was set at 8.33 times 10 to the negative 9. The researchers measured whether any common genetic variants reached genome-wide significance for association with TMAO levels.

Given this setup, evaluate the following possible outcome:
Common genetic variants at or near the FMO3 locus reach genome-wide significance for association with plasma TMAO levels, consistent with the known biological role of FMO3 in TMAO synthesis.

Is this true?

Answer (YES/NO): NO